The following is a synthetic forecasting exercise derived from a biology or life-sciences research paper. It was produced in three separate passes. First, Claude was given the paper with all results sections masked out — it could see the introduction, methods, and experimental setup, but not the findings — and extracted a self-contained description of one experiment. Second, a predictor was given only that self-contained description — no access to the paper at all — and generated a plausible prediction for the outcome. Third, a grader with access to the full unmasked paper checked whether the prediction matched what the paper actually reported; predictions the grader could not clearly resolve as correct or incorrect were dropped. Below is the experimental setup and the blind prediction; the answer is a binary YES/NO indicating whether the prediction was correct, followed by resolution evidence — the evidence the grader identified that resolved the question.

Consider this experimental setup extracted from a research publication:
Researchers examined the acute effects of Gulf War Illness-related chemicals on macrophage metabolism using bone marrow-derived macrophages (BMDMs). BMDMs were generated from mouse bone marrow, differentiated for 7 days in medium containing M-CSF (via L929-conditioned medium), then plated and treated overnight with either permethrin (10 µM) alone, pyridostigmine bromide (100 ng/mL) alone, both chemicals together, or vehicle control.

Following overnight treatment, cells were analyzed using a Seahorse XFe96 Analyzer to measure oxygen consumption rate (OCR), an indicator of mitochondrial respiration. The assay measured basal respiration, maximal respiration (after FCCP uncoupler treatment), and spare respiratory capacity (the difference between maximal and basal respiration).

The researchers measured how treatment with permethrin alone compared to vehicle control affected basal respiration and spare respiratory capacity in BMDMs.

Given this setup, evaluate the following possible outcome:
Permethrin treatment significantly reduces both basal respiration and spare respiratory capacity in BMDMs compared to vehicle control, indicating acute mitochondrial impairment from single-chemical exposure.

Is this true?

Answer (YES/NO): NO